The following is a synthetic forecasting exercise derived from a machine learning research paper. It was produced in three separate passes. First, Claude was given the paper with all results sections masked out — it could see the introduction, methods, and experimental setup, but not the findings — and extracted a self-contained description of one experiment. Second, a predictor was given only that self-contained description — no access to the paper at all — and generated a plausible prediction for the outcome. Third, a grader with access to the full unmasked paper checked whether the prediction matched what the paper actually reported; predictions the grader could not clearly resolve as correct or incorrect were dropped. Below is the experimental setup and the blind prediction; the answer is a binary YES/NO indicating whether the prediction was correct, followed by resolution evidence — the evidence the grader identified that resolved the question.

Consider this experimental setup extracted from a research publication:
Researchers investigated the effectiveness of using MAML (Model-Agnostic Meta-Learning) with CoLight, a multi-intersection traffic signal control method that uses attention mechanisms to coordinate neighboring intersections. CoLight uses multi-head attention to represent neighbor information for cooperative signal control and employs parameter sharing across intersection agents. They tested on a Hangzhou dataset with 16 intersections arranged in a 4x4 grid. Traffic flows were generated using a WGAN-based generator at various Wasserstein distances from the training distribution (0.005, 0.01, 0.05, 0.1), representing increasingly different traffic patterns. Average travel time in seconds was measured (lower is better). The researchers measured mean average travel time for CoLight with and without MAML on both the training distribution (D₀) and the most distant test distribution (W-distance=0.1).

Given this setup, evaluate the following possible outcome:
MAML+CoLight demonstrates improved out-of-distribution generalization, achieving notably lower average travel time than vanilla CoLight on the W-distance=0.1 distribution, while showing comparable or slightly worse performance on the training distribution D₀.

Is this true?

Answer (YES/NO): YES